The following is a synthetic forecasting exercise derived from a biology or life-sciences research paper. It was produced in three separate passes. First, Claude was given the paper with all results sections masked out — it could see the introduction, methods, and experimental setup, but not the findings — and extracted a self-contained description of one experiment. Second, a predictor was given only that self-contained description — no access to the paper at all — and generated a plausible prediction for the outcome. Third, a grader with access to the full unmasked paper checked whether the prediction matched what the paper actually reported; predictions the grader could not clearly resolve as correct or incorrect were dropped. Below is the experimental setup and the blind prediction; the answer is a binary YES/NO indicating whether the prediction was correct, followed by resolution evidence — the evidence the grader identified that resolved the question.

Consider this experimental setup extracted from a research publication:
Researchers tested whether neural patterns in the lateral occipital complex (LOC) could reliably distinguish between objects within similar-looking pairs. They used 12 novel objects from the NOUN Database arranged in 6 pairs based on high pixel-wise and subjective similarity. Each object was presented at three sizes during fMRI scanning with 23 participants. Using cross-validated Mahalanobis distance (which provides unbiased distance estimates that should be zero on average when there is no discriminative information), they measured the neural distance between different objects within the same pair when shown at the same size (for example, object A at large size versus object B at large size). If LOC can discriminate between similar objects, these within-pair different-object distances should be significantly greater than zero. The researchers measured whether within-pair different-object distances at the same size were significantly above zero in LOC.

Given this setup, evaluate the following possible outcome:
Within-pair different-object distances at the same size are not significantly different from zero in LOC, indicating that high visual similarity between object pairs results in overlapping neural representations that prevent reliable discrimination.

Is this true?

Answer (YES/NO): NO